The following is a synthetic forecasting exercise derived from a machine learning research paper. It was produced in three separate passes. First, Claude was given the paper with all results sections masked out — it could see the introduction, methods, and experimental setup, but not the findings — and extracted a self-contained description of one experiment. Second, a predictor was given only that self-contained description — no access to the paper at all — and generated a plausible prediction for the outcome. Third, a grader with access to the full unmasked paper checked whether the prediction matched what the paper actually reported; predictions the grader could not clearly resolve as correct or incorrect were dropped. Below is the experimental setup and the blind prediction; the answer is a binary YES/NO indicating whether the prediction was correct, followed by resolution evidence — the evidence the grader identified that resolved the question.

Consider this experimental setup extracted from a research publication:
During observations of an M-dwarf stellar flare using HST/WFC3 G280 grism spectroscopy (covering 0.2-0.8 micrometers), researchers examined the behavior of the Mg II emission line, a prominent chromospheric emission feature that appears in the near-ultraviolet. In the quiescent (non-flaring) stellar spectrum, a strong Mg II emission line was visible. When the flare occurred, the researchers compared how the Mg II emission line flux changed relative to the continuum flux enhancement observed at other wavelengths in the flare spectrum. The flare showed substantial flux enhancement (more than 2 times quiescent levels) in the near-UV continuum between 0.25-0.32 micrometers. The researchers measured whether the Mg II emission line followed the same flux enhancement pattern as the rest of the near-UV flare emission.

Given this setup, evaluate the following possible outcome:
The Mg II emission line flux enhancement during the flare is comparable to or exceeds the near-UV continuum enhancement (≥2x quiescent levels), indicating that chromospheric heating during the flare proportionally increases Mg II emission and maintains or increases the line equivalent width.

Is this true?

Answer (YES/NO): NO